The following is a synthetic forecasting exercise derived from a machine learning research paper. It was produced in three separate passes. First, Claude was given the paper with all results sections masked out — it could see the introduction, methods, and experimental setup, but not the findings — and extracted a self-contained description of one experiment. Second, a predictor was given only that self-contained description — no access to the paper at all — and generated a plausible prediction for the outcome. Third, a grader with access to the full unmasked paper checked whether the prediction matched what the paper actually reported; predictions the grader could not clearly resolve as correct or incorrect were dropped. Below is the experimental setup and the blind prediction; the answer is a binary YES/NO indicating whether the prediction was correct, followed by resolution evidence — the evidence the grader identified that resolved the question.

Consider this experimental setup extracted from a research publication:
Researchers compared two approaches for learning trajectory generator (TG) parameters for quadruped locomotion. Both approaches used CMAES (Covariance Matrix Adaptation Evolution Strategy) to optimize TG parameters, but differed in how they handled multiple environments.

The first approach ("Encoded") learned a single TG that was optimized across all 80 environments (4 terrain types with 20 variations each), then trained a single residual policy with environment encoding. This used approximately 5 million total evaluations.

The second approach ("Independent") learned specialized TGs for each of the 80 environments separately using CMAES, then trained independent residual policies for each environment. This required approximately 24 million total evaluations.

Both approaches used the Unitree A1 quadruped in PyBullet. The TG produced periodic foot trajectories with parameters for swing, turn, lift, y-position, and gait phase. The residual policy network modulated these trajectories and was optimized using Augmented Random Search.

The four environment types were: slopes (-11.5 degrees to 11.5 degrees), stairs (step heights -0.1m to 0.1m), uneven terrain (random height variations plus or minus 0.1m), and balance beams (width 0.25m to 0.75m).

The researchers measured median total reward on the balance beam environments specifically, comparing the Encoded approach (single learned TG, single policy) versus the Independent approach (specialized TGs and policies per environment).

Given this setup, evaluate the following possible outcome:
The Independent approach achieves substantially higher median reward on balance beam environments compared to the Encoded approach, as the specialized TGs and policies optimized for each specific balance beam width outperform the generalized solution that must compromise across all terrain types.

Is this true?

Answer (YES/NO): YES